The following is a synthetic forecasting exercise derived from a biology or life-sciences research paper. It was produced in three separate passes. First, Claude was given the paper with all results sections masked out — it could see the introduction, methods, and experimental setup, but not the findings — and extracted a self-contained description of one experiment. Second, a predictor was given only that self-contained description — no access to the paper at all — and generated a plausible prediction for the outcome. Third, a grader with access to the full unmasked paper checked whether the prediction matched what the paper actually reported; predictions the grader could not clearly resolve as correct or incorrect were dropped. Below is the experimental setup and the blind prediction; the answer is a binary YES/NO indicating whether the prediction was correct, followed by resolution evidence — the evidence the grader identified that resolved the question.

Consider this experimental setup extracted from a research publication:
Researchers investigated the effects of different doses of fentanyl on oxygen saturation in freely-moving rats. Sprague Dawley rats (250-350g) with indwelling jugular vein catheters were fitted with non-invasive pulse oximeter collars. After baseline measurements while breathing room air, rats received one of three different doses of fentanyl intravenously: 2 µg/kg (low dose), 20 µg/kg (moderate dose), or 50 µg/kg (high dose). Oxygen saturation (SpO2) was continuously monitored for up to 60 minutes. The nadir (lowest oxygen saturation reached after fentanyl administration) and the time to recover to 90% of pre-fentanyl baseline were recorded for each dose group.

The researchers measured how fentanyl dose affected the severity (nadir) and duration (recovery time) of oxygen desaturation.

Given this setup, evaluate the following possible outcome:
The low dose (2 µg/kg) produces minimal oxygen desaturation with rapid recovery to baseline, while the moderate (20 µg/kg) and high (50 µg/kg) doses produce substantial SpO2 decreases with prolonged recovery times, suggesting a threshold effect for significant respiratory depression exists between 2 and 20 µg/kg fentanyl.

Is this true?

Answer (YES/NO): YES